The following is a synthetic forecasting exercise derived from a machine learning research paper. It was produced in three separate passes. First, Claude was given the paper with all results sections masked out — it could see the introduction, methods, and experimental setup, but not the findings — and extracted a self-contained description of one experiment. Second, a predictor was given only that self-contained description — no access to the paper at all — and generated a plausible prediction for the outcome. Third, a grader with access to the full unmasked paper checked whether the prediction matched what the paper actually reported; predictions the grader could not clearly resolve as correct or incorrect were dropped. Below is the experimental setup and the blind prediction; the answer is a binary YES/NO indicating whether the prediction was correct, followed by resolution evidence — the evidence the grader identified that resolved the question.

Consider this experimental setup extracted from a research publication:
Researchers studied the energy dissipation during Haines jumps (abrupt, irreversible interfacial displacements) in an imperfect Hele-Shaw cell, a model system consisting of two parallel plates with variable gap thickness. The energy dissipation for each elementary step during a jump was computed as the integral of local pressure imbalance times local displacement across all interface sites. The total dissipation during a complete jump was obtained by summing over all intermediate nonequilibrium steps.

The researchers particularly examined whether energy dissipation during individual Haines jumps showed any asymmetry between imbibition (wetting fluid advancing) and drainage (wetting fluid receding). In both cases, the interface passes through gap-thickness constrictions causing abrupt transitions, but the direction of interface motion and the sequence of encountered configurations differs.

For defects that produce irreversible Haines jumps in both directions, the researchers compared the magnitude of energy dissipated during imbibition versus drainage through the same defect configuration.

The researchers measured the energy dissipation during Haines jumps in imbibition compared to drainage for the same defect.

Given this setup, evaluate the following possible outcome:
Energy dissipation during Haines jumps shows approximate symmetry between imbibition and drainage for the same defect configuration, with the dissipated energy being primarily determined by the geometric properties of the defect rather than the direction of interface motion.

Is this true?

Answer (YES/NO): NO